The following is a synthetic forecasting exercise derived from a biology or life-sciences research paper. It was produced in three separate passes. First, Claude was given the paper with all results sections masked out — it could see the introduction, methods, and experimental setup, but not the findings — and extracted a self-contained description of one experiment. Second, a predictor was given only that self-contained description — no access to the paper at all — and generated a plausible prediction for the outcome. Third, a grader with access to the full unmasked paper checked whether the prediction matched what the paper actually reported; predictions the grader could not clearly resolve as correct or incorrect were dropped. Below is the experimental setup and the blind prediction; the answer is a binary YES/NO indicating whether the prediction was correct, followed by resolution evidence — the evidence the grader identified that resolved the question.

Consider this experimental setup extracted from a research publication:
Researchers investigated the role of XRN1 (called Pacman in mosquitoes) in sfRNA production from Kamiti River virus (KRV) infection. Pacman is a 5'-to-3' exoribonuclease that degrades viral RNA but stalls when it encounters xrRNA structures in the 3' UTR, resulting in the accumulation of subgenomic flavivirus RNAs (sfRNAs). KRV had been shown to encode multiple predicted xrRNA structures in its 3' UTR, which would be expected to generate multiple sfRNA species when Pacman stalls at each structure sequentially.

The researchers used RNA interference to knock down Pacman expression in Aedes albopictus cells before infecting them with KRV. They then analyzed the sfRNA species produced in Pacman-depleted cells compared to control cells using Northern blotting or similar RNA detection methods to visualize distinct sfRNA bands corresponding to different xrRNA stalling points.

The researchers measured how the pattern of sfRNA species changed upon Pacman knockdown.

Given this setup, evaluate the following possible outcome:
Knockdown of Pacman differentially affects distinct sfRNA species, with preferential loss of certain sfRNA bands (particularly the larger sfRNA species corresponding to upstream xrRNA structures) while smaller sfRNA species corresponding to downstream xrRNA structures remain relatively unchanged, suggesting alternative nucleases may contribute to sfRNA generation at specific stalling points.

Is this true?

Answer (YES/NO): NO